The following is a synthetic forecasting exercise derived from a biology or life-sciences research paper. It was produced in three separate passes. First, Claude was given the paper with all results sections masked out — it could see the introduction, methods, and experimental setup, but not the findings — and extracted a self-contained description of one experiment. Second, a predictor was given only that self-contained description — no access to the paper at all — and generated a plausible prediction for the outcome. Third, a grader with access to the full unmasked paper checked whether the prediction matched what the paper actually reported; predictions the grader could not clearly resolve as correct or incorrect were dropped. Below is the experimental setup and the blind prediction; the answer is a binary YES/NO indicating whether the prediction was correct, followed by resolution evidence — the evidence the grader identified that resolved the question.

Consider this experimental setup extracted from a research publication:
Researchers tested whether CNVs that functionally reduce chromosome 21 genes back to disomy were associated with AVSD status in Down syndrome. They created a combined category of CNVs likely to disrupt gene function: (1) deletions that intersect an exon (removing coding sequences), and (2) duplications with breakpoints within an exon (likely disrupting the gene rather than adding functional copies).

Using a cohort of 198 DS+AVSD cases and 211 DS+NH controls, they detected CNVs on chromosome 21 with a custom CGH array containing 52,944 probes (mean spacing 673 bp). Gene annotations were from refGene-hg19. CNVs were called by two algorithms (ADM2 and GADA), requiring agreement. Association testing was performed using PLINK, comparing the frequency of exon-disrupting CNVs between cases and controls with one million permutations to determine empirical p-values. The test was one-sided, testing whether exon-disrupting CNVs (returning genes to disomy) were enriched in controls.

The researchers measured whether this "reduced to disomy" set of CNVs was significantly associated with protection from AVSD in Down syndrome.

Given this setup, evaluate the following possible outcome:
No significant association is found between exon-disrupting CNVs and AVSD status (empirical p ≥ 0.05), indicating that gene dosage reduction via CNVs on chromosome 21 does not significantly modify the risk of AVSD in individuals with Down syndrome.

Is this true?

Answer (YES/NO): YES